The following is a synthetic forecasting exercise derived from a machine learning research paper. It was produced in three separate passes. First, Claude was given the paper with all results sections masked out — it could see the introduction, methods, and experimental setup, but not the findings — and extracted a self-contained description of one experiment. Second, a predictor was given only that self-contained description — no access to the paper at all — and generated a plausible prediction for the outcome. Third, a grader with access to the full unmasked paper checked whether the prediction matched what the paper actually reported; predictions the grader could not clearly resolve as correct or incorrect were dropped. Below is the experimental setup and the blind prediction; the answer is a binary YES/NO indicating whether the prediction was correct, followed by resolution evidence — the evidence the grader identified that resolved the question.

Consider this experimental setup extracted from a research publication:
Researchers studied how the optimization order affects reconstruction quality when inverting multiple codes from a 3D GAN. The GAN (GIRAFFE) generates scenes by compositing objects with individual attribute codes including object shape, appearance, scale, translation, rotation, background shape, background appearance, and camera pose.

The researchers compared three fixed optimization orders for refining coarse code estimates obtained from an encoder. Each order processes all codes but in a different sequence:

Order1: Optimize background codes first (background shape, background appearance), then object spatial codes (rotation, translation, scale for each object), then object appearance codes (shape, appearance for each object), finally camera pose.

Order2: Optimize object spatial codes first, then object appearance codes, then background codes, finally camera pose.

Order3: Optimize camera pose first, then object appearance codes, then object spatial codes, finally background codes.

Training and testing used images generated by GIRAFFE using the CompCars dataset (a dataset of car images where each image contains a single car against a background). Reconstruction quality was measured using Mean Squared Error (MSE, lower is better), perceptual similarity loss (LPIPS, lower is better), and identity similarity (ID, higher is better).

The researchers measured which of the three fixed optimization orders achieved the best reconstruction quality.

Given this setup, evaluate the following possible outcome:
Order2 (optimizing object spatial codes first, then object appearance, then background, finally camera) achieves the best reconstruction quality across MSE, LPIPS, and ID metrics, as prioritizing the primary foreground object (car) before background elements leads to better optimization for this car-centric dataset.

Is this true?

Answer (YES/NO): NO